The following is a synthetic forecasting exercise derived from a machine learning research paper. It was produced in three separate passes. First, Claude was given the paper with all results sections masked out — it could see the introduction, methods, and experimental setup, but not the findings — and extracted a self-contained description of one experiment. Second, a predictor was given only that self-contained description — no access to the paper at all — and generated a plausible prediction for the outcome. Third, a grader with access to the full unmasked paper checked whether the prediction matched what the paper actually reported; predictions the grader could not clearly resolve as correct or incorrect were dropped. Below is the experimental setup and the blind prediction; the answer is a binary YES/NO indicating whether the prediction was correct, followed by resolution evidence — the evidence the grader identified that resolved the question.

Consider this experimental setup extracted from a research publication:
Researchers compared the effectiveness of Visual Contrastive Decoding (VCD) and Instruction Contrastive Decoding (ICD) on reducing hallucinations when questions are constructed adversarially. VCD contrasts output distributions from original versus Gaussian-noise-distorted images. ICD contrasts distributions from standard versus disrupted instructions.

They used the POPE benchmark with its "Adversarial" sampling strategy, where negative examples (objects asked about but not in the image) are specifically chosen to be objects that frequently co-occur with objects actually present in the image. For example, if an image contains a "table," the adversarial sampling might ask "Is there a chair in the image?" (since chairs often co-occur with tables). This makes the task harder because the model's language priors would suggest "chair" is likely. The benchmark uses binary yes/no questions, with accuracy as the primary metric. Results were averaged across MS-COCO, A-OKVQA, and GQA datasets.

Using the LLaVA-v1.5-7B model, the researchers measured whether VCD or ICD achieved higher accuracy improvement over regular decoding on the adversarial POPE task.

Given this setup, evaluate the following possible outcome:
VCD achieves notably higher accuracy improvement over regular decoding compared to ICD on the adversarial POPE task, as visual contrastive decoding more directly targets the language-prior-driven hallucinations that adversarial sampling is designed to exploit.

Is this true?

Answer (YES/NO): NO